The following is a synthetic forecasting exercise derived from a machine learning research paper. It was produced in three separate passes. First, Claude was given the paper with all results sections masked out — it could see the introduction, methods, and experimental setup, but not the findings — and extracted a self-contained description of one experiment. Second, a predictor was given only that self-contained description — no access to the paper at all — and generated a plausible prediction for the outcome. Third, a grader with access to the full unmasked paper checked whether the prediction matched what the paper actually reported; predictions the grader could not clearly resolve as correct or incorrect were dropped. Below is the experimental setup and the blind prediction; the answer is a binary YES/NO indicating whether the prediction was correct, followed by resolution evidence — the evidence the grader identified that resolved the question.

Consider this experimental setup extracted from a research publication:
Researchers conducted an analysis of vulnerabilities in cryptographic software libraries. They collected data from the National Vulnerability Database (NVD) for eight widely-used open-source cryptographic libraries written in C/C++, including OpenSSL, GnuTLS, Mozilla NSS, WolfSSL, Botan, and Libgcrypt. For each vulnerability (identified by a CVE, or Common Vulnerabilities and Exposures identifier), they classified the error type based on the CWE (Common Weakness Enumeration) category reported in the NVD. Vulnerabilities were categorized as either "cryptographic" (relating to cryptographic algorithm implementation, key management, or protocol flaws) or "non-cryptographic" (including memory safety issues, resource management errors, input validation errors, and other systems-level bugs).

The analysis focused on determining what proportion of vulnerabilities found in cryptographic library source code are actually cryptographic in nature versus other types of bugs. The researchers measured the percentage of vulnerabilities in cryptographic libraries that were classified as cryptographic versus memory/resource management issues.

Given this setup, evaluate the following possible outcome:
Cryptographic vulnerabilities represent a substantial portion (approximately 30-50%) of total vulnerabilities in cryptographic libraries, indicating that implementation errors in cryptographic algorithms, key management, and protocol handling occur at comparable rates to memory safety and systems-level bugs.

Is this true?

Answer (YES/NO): NO